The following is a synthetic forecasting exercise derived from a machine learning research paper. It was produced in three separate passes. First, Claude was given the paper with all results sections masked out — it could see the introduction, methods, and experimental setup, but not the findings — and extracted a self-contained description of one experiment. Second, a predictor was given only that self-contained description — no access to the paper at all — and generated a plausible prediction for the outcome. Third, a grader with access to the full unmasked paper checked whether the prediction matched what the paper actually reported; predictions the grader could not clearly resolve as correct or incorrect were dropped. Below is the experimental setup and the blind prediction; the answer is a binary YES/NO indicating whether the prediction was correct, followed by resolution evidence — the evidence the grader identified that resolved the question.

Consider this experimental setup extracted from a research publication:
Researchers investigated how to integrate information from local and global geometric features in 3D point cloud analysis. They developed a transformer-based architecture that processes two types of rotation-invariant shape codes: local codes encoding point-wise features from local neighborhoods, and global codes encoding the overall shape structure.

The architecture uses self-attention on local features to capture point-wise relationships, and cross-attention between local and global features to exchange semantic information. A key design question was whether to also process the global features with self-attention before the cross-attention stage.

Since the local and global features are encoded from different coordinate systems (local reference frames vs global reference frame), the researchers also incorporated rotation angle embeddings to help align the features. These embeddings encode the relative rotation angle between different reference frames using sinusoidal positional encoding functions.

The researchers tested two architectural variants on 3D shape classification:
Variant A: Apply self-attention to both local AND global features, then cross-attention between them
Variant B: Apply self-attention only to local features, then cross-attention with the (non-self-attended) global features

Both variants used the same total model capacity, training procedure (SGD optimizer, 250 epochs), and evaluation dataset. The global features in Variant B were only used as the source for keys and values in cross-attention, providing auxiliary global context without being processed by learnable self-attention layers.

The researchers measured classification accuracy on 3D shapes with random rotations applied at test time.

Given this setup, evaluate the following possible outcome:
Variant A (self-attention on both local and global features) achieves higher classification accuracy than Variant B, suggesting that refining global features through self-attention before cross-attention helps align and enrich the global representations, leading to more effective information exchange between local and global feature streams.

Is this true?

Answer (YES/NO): NO